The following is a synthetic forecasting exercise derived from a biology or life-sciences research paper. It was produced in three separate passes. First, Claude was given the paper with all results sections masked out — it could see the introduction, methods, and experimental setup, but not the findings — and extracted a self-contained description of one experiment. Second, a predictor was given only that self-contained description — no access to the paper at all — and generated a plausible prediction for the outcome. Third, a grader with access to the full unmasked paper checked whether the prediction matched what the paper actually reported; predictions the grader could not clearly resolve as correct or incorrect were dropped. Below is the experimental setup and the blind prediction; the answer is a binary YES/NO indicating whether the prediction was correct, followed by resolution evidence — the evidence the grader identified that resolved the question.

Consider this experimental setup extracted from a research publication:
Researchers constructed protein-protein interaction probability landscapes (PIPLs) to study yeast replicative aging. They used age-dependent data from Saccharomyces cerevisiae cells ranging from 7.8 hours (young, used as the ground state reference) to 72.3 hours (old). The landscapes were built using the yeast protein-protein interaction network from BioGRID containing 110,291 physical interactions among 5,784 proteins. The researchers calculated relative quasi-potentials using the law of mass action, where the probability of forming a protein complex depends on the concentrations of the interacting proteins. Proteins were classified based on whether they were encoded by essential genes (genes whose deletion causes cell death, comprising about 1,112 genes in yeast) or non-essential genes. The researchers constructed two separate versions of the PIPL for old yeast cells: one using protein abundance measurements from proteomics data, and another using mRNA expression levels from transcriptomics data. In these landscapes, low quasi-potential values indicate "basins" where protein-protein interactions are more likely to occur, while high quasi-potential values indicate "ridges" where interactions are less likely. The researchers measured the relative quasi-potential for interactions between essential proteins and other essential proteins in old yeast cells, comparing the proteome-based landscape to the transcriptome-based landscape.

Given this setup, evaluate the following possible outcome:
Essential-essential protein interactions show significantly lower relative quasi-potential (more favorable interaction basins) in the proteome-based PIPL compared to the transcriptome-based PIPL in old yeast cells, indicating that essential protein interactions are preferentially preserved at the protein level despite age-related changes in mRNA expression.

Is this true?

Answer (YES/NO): YES